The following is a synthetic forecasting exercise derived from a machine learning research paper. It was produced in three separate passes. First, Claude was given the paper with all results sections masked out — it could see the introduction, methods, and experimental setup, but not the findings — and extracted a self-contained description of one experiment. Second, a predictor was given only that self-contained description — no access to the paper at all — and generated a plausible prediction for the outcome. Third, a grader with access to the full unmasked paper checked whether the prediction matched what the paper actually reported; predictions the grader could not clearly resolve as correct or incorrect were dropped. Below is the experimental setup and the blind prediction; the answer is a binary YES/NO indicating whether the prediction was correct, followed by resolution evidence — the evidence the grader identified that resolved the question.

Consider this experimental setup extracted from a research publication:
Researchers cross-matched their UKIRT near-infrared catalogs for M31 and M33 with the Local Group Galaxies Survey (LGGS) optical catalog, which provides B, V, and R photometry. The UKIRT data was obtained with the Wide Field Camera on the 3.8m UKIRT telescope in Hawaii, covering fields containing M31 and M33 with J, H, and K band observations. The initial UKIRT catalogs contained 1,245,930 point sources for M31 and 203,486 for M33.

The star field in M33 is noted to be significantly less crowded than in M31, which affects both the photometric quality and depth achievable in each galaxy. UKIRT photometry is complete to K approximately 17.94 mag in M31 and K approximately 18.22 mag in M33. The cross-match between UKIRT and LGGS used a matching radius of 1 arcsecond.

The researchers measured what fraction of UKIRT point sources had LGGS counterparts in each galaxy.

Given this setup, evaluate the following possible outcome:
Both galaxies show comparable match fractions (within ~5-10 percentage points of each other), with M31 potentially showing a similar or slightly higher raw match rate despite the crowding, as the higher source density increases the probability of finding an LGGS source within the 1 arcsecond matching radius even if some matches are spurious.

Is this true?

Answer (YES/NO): NO